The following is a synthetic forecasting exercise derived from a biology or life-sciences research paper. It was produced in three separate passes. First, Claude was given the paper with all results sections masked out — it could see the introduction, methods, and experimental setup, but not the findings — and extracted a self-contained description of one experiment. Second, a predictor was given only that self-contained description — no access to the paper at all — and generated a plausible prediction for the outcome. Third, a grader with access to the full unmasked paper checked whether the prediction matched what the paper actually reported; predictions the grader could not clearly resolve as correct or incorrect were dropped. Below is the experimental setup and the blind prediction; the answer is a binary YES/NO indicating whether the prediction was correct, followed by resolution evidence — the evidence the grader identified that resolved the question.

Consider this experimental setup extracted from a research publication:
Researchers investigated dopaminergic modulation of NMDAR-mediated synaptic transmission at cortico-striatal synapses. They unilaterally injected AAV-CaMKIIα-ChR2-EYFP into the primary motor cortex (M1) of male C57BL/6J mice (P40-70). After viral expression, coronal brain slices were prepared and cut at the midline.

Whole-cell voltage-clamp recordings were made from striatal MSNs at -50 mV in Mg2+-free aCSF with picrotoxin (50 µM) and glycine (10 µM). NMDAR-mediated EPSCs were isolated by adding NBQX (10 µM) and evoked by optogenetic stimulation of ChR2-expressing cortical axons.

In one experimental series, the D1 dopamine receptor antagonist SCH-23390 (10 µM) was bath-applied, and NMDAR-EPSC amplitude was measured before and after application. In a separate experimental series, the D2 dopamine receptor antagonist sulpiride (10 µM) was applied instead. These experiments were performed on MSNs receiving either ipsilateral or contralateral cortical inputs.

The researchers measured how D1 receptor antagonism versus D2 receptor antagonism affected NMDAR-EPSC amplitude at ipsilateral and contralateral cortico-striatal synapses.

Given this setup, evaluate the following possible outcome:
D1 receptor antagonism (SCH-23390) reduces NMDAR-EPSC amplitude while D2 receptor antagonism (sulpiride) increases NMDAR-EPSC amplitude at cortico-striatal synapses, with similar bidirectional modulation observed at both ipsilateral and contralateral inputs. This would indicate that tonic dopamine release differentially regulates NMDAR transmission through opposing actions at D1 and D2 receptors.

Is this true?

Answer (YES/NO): NO